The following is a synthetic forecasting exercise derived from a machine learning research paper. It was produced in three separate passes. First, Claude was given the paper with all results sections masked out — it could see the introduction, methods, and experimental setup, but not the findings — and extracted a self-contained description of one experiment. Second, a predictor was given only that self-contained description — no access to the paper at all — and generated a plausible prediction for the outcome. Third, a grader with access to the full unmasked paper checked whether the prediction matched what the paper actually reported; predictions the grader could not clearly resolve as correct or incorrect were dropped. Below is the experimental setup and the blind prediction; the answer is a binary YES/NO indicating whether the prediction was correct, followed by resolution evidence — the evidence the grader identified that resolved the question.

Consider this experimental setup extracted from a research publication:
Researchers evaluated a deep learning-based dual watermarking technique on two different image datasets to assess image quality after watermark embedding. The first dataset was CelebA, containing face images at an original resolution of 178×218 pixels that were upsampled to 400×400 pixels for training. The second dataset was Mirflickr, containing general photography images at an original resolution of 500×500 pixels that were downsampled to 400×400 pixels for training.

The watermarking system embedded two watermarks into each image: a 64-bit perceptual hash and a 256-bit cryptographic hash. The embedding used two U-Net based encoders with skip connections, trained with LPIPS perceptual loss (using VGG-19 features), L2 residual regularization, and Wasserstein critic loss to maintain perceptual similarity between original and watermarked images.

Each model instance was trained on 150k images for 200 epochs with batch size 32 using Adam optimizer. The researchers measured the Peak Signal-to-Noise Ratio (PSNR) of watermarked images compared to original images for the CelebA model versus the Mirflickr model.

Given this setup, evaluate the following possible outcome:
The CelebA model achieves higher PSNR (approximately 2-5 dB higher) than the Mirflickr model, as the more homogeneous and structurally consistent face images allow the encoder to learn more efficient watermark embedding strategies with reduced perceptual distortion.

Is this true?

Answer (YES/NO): NO